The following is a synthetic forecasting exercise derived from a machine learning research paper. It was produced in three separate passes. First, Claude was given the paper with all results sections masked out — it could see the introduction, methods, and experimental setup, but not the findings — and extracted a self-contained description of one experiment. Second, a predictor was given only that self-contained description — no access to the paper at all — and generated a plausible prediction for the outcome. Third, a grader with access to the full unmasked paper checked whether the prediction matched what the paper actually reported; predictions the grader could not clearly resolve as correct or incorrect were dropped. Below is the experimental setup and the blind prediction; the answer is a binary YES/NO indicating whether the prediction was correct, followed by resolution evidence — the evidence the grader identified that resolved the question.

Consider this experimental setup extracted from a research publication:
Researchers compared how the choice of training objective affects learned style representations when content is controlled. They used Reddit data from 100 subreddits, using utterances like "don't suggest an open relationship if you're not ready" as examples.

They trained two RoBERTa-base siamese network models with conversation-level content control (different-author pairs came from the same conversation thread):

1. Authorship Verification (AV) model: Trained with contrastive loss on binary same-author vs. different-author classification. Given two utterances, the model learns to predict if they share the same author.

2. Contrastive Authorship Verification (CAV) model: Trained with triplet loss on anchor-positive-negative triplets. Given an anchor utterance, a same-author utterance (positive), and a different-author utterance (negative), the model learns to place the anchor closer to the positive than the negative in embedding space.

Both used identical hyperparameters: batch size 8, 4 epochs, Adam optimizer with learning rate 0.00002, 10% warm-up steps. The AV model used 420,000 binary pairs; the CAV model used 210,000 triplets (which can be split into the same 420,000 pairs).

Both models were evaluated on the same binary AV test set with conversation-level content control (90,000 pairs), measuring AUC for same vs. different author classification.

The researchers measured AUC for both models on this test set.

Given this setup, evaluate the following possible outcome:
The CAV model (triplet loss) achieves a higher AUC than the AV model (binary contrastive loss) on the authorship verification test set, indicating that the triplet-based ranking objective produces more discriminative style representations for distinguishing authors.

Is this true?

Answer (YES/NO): NO